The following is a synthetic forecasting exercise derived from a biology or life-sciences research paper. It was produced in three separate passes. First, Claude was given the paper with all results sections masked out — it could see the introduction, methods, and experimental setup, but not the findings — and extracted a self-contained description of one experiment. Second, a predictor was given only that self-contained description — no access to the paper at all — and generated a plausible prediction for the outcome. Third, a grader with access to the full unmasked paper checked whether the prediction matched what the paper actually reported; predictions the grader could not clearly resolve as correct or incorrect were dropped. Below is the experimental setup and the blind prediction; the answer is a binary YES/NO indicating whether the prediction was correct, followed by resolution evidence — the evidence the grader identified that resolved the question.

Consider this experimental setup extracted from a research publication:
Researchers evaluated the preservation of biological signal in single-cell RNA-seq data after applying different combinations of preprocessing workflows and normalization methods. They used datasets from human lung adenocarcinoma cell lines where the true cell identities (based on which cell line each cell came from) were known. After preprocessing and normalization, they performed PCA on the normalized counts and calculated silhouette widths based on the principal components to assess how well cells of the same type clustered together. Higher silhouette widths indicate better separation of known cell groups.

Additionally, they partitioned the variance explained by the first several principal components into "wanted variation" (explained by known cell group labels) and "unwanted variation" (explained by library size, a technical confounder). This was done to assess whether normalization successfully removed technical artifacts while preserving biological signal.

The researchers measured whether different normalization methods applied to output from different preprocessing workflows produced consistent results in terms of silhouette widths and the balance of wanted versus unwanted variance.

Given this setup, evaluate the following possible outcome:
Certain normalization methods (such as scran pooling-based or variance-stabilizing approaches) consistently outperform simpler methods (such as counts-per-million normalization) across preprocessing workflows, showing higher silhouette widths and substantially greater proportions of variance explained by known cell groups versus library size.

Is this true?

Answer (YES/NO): NO